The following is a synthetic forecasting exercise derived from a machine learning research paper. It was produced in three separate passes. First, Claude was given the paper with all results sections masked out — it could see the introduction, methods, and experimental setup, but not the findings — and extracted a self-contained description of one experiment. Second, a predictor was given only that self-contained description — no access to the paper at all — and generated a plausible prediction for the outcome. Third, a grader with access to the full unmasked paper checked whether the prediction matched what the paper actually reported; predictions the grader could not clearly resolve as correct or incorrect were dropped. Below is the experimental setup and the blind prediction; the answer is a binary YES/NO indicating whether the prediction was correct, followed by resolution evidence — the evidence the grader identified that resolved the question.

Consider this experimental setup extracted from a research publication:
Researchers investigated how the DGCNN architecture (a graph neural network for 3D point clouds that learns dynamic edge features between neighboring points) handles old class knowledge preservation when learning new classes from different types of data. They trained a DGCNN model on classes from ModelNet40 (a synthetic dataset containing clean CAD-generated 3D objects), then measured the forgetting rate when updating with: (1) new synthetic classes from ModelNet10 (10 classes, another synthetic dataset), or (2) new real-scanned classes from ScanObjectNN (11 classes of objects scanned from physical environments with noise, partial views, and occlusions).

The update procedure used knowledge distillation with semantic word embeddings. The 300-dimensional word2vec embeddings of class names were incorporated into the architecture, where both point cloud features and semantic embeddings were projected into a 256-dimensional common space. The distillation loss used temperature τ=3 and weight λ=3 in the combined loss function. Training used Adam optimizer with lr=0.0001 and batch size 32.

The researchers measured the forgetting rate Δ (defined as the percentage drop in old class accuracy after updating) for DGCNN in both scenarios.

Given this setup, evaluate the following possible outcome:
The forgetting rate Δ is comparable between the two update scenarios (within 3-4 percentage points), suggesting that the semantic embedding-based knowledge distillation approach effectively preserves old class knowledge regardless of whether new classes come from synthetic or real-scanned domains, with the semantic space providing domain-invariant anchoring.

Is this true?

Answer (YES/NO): NO